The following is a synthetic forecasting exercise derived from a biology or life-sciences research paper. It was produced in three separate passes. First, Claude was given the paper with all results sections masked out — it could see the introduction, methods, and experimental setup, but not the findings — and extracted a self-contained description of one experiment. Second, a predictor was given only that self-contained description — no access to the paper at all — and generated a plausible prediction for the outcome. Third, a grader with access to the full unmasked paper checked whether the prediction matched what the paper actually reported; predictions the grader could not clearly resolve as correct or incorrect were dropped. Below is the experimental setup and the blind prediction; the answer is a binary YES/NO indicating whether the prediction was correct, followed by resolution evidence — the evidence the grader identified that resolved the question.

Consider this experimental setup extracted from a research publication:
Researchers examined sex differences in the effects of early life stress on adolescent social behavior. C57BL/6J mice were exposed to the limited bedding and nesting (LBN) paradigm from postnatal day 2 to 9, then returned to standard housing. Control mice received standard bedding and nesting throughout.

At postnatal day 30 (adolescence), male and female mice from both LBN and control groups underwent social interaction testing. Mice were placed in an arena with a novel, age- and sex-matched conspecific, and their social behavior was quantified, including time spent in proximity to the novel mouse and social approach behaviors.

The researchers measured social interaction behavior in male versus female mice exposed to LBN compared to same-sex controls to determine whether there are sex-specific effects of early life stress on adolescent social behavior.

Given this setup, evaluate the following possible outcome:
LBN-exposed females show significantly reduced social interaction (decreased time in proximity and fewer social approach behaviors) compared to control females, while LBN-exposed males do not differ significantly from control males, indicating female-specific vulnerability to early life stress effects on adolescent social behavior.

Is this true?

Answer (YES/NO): NO